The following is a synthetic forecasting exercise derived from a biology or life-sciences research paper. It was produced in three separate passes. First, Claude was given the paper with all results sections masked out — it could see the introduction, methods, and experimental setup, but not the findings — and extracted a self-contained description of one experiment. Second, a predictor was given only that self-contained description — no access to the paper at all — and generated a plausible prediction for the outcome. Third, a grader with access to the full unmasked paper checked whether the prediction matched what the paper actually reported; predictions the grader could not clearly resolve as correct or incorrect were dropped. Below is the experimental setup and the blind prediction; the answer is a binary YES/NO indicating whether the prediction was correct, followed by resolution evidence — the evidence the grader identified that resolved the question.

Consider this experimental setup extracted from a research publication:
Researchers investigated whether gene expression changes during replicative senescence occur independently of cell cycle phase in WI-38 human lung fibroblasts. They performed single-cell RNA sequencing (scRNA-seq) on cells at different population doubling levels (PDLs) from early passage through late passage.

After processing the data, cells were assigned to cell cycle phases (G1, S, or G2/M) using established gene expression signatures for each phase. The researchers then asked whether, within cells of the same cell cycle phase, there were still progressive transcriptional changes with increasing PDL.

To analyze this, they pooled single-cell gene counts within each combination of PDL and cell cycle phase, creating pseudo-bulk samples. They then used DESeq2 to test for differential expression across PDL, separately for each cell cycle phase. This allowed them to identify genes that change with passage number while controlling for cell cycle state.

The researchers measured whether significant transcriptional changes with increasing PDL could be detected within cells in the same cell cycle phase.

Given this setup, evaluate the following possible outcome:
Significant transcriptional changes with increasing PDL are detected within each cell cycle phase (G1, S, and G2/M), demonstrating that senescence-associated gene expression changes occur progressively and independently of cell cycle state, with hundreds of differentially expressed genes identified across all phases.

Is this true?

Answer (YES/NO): YES